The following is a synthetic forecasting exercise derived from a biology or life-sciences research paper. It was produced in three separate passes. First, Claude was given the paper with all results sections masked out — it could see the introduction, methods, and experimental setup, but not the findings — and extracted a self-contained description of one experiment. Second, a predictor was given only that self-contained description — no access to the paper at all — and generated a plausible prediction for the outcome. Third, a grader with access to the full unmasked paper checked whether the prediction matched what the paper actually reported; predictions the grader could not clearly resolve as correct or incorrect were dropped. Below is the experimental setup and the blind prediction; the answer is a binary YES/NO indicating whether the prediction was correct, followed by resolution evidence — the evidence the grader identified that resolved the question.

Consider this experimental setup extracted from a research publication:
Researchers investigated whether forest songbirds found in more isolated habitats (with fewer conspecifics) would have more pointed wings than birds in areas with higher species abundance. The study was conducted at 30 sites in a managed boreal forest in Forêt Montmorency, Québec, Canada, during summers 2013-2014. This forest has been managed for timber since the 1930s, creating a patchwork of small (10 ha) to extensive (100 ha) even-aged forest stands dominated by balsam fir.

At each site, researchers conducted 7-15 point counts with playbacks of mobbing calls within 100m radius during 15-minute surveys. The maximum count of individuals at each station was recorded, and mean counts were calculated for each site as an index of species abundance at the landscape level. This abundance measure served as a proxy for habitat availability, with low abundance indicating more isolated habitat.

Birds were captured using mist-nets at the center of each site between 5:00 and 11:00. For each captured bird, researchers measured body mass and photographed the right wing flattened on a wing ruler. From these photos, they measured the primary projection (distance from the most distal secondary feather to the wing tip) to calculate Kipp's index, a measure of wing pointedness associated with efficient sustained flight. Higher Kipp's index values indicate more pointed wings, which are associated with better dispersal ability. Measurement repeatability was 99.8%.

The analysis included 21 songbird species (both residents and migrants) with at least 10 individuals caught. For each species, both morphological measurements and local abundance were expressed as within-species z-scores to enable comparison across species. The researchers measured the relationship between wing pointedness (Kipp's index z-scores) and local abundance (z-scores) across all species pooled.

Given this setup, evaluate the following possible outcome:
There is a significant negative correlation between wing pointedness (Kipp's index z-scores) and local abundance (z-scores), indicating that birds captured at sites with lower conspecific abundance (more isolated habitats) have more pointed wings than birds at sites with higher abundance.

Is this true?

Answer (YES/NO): NO